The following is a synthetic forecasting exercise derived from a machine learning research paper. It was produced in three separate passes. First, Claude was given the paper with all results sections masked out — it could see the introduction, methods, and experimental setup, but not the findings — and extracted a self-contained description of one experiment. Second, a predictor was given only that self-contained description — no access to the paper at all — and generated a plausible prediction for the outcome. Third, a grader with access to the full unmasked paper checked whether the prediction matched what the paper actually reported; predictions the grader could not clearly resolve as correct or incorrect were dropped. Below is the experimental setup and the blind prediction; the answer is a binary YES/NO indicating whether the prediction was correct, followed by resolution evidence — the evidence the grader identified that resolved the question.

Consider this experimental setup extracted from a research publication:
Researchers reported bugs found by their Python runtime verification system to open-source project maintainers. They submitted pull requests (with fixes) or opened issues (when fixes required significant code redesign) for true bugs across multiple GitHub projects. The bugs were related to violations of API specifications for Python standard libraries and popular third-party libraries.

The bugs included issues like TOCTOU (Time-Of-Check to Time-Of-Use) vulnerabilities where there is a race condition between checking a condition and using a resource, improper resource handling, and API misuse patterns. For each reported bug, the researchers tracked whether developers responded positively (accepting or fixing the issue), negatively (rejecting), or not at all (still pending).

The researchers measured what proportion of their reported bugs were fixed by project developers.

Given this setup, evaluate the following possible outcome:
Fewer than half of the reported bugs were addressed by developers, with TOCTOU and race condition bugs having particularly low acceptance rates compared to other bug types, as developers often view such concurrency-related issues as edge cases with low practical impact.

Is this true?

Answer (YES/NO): NO